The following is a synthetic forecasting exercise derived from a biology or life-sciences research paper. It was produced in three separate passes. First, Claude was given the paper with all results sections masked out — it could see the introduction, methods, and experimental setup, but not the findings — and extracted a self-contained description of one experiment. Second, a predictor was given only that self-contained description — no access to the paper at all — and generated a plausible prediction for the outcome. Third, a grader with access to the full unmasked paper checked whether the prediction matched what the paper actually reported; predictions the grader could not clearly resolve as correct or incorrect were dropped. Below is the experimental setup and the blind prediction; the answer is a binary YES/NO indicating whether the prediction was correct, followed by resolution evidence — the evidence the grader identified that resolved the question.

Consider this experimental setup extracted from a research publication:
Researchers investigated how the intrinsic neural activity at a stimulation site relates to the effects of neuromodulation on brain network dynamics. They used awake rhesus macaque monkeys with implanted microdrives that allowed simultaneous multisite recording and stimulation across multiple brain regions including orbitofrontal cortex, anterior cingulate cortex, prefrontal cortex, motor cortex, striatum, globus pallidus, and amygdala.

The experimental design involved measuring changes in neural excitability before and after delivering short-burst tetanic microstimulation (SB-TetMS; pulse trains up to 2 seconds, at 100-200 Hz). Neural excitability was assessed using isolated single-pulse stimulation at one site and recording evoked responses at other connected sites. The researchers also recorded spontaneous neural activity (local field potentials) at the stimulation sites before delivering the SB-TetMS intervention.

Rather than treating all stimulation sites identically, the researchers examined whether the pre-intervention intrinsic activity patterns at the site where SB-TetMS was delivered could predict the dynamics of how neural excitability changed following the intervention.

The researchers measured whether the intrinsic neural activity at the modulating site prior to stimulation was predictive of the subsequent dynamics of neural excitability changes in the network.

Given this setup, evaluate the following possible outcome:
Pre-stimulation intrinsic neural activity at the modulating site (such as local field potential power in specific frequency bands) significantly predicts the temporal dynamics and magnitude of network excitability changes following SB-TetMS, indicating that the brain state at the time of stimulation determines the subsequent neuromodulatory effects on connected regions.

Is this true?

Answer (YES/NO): NO